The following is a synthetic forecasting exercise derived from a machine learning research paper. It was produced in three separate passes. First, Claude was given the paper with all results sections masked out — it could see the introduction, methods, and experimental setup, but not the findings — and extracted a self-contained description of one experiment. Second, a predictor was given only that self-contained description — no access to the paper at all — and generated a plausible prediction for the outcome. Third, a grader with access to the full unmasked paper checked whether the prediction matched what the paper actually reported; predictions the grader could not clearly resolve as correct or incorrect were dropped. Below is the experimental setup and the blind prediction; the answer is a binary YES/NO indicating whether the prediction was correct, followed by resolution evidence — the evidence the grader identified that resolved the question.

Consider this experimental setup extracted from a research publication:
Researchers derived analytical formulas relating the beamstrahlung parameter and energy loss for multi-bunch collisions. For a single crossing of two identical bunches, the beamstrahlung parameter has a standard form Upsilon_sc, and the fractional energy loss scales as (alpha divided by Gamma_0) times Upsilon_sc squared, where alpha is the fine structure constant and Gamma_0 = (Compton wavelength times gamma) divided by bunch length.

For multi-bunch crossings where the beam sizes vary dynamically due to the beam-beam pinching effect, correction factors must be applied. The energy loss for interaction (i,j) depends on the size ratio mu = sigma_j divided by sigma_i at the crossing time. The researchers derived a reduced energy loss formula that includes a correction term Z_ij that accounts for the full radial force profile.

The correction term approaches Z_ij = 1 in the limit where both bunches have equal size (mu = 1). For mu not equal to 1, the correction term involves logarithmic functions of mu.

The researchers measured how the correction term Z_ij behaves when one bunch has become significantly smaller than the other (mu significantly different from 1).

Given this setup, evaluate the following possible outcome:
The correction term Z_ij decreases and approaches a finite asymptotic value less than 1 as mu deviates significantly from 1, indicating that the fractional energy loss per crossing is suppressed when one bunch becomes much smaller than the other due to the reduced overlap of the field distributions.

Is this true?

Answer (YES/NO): NO